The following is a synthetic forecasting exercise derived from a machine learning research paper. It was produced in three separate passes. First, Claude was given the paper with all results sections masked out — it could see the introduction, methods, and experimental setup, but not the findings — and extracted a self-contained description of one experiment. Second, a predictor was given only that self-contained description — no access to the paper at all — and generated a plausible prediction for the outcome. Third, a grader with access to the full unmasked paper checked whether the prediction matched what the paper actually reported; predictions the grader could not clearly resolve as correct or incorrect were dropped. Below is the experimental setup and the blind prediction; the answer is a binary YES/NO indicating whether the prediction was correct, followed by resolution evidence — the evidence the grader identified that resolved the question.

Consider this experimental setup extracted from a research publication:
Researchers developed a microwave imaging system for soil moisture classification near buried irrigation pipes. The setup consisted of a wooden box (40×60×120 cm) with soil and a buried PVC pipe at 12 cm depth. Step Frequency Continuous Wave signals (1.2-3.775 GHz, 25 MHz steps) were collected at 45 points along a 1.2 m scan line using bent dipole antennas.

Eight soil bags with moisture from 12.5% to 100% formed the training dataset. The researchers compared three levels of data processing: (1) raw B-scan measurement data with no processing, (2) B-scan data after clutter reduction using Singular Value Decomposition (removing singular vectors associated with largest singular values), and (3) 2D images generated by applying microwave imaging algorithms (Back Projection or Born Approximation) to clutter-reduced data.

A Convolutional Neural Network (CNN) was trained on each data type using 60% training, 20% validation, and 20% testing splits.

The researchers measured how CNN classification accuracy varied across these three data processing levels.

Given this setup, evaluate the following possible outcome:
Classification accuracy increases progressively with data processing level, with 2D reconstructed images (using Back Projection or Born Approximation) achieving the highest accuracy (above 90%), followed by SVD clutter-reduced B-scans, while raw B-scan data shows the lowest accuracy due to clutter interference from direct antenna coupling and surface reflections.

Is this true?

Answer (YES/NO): YES